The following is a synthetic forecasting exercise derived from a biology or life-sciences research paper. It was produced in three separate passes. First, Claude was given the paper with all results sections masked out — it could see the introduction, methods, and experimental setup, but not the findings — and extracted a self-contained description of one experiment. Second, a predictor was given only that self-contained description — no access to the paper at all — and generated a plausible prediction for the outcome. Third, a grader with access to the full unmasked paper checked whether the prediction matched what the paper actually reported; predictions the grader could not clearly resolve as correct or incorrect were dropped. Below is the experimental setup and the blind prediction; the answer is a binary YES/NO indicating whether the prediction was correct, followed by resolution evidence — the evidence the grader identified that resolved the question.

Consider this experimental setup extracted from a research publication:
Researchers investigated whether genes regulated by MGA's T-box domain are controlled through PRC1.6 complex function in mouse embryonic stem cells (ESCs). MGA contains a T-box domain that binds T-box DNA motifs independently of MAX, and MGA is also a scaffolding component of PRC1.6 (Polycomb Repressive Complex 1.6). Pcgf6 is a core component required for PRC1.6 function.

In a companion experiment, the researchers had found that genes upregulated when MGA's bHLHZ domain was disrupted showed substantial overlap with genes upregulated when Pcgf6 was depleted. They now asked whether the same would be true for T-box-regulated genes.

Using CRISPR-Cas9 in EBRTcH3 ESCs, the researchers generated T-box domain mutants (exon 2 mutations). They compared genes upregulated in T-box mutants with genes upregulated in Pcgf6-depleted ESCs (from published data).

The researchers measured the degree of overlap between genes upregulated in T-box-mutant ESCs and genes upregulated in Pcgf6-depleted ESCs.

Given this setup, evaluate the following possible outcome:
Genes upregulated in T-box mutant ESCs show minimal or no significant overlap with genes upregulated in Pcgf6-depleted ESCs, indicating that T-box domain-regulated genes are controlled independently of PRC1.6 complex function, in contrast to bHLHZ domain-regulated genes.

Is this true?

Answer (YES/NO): YES